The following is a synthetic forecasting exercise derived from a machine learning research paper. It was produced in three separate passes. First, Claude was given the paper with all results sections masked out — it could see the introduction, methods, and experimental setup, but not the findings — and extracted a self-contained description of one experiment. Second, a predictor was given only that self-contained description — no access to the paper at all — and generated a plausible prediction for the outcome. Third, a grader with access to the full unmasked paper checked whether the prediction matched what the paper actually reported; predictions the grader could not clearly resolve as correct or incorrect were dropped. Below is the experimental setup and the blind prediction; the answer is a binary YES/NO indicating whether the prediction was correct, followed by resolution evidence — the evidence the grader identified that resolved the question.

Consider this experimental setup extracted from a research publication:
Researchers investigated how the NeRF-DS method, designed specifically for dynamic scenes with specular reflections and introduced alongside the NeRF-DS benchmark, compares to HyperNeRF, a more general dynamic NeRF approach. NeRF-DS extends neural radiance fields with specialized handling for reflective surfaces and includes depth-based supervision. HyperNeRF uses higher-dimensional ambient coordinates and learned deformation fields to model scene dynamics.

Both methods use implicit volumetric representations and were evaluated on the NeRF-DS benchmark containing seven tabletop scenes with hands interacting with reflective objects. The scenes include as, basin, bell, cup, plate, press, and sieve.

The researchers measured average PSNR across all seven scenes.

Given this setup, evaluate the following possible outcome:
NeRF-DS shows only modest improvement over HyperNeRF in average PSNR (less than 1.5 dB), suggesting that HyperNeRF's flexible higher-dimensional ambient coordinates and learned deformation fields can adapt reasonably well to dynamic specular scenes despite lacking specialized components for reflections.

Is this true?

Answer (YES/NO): NO